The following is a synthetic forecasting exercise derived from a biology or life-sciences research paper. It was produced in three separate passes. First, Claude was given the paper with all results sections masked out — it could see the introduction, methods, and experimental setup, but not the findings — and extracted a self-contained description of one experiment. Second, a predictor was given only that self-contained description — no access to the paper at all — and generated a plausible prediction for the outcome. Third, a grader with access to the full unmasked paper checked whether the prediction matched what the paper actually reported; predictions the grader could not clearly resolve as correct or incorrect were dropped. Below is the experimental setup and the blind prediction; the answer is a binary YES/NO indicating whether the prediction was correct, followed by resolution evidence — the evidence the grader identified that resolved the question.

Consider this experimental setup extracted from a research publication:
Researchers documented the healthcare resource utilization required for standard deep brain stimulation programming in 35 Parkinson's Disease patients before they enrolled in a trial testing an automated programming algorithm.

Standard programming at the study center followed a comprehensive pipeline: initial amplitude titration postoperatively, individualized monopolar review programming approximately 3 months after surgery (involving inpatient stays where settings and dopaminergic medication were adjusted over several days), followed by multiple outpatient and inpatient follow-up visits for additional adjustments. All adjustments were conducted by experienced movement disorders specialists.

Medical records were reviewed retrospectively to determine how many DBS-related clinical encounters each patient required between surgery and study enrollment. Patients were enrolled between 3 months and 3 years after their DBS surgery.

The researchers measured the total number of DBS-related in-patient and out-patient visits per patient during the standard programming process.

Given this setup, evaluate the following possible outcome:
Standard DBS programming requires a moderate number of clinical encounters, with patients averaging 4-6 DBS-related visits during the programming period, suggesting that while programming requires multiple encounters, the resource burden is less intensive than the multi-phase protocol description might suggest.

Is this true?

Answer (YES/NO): NO